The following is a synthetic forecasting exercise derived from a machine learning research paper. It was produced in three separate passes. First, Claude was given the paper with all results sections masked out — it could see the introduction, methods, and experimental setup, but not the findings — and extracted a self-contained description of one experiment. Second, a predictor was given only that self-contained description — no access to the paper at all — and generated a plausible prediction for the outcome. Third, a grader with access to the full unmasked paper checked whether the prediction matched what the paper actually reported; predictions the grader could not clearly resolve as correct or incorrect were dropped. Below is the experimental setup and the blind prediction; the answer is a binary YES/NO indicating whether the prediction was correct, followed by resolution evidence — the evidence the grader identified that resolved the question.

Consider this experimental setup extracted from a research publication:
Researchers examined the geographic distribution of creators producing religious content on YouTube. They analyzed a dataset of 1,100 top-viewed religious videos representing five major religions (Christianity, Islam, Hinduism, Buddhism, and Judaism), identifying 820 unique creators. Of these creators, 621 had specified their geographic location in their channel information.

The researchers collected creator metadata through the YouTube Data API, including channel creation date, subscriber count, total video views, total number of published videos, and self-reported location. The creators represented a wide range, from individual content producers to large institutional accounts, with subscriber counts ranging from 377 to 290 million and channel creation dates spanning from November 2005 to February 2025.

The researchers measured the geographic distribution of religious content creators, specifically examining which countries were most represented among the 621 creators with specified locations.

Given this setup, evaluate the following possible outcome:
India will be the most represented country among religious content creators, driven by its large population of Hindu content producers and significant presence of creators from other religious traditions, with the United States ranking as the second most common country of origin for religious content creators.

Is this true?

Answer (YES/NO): NO